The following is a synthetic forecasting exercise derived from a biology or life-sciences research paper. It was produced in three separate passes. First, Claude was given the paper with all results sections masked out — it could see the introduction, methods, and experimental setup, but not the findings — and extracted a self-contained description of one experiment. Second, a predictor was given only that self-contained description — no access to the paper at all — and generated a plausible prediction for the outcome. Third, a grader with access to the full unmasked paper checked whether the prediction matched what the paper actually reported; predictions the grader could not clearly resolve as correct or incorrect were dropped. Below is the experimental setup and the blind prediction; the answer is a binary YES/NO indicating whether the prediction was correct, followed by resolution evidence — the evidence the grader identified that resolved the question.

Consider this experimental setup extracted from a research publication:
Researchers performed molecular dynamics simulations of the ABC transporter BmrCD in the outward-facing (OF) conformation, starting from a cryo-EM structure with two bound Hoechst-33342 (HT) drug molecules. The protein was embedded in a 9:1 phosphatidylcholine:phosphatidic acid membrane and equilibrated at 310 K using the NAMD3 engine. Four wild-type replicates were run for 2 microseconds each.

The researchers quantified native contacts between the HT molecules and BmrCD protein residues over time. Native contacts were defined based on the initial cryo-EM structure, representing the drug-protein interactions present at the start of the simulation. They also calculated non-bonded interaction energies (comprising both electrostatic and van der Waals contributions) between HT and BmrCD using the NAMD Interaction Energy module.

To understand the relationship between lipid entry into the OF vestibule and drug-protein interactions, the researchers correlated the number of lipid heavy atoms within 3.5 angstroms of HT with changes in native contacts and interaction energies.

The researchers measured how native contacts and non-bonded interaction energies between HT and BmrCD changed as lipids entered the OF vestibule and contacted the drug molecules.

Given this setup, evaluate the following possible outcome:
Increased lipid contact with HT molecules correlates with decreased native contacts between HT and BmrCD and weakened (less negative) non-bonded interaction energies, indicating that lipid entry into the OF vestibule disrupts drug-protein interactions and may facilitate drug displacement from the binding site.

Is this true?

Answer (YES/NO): YES